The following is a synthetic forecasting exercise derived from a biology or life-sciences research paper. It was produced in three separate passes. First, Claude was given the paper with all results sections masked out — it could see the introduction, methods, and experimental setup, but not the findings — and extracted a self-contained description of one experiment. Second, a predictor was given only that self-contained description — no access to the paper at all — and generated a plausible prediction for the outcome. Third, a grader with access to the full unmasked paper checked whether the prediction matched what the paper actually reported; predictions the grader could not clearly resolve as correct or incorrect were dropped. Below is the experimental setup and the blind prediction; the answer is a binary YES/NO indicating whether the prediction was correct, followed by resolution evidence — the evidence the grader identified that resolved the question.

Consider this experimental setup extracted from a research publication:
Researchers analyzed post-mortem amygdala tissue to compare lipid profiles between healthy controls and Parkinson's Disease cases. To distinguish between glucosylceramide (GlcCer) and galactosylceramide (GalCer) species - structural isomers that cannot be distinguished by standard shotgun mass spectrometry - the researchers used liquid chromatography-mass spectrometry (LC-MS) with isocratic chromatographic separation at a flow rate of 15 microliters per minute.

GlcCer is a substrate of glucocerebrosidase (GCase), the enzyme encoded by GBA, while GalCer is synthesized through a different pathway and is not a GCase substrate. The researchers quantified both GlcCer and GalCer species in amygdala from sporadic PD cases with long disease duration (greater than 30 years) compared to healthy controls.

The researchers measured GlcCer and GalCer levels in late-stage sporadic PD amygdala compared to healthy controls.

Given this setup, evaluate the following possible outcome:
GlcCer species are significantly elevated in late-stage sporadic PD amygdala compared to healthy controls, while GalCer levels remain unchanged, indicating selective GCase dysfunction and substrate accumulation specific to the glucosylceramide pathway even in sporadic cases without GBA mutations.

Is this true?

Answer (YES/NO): NO